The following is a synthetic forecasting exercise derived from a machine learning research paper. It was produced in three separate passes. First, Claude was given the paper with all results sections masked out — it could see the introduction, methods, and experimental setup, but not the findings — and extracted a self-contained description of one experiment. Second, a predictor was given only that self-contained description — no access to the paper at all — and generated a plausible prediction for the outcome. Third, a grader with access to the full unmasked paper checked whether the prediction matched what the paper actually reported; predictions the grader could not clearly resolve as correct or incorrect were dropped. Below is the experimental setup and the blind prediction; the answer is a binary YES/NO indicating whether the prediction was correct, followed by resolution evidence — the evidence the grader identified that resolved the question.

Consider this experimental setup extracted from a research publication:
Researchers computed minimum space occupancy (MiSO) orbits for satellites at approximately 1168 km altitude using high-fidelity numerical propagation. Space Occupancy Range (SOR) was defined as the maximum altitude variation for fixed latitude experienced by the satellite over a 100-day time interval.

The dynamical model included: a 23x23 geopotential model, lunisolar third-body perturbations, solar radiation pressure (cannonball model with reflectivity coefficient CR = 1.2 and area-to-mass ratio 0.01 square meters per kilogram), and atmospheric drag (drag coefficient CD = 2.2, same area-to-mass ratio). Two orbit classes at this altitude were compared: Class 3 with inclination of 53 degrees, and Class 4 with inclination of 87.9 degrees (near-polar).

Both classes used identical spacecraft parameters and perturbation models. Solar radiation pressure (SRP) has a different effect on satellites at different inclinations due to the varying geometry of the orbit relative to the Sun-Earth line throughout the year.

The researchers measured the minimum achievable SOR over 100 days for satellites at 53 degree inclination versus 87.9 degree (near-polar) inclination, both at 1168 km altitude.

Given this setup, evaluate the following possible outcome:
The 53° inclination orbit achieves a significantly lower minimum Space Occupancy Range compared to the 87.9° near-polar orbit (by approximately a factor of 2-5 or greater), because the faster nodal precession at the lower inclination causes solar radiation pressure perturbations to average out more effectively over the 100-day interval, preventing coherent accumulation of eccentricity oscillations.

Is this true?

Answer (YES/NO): NO